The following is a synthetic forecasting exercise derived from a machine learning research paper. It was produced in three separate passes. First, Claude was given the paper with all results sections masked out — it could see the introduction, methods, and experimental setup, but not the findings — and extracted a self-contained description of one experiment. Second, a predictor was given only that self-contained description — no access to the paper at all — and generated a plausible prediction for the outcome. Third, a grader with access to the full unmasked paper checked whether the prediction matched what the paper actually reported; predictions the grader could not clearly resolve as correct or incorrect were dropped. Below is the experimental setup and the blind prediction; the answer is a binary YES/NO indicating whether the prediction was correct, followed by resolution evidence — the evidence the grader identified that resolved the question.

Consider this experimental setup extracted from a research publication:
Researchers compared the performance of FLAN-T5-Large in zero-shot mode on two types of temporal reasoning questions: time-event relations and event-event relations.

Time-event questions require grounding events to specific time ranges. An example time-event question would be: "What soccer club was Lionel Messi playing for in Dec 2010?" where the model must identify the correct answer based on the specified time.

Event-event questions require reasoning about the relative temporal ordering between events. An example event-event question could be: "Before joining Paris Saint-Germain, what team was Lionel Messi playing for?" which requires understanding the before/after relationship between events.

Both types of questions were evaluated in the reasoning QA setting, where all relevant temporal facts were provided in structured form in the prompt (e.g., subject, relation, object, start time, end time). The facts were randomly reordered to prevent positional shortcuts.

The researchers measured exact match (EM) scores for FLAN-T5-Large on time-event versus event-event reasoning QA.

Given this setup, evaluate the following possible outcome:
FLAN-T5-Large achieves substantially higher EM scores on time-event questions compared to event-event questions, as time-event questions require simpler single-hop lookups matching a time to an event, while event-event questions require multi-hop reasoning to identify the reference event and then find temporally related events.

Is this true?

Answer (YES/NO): YES